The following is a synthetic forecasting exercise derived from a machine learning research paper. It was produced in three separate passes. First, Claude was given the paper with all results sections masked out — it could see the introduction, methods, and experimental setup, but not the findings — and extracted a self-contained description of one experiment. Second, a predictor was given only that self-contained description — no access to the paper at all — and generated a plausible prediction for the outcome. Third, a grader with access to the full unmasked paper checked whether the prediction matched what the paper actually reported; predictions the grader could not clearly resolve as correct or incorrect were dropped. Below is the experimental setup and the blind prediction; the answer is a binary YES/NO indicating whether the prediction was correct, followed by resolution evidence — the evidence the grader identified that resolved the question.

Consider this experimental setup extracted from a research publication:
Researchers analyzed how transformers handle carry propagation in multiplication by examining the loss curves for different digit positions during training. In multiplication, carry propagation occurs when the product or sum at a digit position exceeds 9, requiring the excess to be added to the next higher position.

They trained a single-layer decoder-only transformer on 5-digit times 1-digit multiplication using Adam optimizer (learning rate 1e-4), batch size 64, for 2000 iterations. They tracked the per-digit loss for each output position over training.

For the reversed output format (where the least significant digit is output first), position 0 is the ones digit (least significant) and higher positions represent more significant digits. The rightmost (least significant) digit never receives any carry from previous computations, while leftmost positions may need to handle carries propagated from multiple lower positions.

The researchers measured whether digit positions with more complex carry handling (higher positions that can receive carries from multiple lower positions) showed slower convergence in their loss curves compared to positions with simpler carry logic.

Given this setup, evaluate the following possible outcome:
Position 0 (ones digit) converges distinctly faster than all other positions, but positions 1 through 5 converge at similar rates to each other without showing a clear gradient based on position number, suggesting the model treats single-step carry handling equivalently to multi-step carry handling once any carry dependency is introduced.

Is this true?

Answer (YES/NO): NO